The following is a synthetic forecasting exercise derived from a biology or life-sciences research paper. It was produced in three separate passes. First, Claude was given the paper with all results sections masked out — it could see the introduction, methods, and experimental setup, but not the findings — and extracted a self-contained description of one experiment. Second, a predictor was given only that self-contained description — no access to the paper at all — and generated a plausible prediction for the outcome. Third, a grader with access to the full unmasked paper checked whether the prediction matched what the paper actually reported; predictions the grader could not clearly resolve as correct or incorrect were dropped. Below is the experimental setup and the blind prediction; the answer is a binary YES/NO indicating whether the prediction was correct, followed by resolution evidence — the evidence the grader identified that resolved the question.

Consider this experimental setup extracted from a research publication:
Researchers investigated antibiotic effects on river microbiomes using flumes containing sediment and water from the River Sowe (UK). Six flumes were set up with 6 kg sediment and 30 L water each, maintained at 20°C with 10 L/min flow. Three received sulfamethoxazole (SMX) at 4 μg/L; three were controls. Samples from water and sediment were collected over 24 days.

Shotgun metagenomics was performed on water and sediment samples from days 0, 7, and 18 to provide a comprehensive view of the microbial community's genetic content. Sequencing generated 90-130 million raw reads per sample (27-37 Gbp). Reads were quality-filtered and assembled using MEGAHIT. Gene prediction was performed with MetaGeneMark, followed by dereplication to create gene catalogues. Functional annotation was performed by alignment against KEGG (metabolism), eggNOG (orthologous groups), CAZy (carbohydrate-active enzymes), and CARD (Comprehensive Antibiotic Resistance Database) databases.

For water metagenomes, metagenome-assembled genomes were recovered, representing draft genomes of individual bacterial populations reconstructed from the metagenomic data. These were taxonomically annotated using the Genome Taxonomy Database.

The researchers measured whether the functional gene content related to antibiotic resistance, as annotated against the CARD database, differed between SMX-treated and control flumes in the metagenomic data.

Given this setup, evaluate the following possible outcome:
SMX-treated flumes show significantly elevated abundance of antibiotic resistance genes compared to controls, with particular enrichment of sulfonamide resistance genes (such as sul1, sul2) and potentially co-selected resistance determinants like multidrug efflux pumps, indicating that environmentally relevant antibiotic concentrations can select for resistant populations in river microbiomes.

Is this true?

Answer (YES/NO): NO